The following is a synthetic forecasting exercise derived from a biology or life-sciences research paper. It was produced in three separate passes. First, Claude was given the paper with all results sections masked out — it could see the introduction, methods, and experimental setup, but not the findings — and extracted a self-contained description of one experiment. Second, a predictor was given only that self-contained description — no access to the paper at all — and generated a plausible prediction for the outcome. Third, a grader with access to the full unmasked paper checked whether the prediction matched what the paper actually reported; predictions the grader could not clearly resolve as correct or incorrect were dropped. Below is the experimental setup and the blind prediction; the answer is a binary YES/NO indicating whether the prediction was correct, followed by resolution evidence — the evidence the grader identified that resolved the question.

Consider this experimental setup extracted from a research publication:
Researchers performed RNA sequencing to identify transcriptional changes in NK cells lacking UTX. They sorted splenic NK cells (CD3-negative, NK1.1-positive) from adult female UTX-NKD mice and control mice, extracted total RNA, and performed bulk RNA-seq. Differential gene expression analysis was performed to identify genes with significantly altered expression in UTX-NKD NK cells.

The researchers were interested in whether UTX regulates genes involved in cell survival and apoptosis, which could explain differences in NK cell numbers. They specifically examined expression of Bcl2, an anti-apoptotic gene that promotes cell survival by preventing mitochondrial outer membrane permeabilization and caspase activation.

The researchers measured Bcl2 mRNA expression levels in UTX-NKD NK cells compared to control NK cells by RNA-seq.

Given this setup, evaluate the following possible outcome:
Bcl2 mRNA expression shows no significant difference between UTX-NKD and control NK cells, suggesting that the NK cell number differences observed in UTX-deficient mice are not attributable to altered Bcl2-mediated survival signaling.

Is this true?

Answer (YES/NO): NO